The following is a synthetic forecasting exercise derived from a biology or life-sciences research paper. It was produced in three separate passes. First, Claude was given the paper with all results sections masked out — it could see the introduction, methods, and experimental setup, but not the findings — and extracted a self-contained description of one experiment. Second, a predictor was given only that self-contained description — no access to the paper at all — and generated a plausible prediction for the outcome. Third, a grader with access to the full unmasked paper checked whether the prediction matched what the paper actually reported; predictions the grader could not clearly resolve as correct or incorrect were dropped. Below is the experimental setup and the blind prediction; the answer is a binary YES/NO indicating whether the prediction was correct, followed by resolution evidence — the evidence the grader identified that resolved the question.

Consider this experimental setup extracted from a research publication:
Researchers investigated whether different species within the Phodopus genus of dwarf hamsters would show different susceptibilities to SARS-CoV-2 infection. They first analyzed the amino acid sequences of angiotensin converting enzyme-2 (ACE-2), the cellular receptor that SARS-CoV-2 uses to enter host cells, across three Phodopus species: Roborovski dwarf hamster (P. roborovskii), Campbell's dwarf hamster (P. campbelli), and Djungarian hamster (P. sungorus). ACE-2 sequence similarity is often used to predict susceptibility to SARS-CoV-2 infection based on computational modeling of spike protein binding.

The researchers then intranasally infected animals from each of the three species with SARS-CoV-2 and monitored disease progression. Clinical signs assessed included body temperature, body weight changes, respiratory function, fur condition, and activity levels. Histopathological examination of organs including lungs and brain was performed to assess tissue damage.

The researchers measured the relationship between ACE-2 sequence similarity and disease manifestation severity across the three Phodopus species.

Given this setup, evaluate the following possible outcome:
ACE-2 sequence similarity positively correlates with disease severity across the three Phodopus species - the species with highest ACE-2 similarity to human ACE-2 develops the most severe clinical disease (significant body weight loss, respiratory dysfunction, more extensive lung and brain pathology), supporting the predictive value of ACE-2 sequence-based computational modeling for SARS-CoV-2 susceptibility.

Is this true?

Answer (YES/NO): NO